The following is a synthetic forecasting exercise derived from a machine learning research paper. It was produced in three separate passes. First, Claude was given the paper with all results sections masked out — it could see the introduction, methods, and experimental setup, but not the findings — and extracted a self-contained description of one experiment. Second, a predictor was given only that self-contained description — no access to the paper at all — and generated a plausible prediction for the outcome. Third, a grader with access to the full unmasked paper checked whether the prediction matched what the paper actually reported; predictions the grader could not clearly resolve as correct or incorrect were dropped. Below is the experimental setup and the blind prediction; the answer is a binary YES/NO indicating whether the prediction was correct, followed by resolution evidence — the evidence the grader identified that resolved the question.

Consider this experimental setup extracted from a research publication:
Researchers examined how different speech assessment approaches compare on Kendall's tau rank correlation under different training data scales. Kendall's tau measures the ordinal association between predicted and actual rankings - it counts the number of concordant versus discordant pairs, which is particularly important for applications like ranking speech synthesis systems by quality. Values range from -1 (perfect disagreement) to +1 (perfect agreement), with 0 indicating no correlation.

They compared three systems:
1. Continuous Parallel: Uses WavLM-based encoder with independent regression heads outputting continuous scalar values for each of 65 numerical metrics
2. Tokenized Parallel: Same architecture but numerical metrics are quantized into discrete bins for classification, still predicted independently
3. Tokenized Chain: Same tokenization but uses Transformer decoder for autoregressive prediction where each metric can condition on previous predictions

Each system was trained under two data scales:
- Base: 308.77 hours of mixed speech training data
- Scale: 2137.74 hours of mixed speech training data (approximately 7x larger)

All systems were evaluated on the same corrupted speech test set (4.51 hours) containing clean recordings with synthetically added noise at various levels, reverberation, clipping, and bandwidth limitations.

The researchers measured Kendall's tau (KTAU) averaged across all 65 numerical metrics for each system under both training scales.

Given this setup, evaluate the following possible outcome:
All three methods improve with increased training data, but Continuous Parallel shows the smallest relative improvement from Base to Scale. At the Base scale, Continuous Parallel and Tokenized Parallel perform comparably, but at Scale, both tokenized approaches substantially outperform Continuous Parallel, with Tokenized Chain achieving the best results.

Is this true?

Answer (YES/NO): NO